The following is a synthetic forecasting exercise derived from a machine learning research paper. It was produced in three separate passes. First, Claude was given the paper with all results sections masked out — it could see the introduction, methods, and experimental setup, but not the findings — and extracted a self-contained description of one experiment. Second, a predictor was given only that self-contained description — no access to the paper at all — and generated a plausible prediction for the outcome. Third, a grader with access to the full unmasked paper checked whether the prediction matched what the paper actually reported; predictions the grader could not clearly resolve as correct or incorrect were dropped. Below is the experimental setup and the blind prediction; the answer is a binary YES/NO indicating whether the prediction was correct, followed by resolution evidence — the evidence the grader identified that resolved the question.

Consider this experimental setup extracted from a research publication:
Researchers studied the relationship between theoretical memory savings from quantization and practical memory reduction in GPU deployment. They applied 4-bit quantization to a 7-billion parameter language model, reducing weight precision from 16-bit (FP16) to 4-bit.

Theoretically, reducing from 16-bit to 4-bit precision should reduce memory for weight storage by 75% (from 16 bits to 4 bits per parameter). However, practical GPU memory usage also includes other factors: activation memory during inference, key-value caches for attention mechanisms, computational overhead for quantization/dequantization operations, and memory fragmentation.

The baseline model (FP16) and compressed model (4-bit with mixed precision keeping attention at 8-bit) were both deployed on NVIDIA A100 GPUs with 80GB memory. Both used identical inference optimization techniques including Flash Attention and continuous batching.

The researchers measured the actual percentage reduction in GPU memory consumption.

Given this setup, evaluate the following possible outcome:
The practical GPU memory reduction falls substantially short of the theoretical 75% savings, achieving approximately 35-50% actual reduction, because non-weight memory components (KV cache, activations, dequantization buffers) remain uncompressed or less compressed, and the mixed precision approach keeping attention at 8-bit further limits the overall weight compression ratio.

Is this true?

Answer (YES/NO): NO